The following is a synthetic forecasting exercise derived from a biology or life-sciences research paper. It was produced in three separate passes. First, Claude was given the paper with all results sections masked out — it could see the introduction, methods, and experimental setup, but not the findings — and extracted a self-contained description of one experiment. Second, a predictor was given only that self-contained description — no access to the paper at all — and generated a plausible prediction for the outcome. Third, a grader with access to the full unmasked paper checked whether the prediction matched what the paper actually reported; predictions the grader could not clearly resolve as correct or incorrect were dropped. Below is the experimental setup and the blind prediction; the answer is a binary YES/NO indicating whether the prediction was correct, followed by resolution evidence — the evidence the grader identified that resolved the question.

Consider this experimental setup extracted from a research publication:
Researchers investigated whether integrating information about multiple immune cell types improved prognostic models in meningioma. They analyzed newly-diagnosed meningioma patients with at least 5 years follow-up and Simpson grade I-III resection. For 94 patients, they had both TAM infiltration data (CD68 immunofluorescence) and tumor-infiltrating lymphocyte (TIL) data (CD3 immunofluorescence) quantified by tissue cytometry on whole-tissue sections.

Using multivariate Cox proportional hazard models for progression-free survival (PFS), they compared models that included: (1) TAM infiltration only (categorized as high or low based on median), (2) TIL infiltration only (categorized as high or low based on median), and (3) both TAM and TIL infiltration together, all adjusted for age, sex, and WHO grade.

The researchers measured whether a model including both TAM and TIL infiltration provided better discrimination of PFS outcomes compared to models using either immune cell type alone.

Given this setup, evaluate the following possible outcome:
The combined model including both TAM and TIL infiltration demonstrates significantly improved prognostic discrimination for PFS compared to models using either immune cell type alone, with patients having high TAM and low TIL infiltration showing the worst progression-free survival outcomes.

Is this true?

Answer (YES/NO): NO